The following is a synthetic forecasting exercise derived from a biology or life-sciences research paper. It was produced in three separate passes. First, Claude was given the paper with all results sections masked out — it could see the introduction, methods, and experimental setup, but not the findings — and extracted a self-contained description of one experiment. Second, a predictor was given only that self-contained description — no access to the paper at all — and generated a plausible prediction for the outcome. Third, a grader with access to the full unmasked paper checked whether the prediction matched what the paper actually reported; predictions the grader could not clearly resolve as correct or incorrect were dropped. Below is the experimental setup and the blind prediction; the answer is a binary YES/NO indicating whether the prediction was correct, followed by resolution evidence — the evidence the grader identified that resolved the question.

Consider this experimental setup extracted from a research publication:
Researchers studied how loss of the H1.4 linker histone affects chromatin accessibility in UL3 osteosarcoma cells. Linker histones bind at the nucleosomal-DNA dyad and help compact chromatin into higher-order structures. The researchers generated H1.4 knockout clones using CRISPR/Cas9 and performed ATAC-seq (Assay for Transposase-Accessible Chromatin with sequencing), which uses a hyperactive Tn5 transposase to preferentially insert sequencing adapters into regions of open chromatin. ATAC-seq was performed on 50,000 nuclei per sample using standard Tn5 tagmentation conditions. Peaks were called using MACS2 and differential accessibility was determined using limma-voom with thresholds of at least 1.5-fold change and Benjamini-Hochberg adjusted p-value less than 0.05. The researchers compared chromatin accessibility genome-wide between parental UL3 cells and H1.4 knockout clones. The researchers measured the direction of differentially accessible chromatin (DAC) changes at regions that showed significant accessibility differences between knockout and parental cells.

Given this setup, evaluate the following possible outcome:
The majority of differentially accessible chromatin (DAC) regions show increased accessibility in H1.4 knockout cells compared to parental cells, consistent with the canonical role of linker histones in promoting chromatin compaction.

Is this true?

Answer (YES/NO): NO